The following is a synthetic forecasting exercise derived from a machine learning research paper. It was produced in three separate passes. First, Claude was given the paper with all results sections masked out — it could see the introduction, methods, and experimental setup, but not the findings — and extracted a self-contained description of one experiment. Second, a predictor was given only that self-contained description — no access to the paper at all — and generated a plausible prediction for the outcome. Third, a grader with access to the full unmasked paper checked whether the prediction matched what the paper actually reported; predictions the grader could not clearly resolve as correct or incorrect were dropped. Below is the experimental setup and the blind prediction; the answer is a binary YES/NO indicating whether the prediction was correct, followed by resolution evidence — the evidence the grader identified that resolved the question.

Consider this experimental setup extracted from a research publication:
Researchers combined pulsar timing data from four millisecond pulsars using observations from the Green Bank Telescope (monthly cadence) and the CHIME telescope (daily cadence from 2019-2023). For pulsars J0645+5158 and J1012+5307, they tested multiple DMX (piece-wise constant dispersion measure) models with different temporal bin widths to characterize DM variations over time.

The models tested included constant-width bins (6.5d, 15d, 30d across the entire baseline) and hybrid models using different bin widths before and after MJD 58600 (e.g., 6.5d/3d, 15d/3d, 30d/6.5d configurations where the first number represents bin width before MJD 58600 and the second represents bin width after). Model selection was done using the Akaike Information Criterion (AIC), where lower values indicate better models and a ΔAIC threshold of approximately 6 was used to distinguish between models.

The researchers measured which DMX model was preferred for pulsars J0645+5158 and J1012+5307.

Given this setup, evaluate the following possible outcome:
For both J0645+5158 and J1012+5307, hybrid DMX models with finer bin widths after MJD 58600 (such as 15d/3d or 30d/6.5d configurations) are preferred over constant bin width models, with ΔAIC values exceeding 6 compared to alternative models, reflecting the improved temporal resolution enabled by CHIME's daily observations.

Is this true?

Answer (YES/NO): YES